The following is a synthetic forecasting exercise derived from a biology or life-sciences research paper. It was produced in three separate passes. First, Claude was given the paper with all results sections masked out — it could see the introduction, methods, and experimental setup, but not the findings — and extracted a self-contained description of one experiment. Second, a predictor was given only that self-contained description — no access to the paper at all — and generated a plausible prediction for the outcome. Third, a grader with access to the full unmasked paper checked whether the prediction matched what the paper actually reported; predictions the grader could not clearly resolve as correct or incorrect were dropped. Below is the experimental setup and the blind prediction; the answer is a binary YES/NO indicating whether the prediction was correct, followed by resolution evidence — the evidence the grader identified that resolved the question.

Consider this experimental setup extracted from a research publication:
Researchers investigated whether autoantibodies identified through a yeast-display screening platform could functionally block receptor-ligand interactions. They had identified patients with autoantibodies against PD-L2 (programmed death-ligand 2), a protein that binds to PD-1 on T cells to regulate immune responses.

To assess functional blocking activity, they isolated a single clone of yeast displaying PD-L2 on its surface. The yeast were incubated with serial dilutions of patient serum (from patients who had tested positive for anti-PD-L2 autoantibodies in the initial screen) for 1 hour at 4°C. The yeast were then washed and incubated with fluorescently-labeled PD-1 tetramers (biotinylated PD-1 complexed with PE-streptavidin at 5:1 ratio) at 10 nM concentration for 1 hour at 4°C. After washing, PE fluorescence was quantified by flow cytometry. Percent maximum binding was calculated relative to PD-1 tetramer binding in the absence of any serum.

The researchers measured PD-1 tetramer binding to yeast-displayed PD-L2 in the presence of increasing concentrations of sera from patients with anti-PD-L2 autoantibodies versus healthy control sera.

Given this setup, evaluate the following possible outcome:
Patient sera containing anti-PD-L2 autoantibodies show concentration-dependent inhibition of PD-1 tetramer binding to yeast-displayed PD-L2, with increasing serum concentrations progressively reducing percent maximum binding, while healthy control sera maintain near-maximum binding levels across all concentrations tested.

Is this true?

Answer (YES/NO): YES